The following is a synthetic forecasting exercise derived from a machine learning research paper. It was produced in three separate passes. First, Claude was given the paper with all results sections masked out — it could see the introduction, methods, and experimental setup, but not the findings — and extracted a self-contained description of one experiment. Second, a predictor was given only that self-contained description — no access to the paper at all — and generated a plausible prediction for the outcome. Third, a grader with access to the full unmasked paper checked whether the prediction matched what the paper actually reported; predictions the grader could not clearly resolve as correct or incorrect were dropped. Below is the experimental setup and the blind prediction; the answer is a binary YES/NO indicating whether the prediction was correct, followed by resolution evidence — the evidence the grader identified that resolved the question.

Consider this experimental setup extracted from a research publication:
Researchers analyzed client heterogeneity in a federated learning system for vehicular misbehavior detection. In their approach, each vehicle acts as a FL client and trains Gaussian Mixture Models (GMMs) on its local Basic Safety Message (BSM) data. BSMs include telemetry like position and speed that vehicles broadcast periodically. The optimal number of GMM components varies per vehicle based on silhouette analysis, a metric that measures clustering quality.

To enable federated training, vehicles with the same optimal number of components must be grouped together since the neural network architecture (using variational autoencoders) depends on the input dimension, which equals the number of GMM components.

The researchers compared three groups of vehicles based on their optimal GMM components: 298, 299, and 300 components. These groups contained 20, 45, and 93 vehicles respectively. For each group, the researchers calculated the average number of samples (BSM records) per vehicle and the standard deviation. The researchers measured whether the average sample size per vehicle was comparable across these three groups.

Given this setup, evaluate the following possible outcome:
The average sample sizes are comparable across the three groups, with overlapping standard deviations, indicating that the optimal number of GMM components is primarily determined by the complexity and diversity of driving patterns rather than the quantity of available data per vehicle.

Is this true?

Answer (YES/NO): YES